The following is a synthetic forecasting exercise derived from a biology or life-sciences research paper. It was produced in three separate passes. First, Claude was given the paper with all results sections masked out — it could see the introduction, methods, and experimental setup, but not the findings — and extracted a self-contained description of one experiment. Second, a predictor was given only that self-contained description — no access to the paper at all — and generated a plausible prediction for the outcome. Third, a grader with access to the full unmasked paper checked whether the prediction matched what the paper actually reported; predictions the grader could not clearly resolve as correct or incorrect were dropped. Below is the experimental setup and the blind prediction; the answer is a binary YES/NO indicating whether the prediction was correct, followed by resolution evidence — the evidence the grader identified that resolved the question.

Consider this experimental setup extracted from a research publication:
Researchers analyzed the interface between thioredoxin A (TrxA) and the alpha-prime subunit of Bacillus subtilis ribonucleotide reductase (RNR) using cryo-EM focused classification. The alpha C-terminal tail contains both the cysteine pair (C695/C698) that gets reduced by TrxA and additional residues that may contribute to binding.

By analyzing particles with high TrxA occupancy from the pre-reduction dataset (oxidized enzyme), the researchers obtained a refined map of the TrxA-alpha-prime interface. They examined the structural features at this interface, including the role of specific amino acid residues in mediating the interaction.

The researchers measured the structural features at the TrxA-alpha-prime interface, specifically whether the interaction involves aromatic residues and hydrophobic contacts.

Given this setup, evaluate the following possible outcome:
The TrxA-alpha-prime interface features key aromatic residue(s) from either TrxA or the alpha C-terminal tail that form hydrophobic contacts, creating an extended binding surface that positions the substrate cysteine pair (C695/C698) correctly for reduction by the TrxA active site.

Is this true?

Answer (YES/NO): NO